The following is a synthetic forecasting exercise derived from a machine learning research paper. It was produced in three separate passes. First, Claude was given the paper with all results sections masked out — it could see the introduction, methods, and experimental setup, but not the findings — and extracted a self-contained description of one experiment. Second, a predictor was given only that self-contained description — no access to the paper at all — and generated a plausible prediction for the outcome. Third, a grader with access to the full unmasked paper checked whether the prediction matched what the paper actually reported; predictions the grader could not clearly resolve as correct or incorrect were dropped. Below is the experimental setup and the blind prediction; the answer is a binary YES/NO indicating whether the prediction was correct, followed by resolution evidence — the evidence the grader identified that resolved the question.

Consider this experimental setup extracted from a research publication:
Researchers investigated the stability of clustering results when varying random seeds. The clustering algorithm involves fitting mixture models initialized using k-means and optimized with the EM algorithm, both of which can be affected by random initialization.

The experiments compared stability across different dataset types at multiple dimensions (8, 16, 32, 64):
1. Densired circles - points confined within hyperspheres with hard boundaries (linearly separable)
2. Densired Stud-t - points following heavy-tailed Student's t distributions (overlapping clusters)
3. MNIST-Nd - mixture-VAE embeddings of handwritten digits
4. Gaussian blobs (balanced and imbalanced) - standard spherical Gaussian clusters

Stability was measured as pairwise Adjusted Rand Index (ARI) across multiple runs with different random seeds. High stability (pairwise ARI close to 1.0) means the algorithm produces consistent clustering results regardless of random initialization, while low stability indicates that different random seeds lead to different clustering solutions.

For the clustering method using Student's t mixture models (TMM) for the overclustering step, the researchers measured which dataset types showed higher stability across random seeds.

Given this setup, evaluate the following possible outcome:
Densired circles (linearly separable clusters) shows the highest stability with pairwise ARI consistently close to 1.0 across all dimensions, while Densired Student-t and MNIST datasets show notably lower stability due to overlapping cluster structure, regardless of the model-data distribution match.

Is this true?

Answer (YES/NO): NO